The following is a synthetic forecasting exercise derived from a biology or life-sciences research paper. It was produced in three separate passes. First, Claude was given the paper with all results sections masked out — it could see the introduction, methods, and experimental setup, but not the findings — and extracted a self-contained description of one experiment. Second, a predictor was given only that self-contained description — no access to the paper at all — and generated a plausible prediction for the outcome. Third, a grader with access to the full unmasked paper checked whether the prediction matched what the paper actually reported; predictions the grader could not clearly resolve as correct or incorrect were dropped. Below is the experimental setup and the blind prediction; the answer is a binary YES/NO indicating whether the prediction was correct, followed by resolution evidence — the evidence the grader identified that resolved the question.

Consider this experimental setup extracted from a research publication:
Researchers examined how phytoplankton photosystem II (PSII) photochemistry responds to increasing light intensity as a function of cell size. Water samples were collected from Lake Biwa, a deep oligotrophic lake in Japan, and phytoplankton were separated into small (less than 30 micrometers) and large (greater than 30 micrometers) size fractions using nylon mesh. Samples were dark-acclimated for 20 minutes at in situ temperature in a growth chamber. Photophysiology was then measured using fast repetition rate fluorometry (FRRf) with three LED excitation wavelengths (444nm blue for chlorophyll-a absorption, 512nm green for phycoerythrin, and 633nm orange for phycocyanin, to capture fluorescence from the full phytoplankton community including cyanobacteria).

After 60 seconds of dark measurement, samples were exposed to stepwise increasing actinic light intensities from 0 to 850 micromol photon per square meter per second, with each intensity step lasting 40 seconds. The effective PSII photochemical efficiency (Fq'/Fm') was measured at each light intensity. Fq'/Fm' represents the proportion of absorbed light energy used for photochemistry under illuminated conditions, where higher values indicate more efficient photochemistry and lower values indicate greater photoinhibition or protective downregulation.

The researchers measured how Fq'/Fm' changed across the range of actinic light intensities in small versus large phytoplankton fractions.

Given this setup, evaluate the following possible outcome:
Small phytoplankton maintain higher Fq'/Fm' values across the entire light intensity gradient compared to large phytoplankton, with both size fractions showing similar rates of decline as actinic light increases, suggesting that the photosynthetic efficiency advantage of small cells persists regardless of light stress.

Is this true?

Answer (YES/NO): NO